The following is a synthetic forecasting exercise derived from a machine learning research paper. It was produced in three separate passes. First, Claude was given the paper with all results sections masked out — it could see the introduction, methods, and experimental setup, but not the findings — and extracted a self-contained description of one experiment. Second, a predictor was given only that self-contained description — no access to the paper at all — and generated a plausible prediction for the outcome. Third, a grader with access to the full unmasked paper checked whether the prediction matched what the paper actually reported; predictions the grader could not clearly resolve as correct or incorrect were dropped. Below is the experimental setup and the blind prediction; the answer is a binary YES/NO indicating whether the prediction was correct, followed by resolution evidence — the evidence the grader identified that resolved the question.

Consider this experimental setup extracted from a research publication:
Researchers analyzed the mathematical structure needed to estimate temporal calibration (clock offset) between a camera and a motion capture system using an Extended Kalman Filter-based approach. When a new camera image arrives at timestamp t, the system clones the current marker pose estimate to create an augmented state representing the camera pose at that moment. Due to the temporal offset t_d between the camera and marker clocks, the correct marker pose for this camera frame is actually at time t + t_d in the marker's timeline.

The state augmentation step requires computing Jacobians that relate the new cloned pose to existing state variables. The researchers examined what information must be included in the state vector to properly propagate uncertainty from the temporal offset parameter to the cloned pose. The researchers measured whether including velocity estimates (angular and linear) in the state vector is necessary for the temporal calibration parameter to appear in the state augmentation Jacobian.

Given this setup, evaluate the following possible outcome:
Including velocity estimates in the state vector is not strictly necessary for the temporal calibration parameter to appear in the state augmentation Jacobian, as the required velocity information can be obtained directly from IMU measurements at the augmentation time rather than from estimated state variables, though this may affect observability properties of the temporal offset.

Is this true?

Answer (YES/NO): NO